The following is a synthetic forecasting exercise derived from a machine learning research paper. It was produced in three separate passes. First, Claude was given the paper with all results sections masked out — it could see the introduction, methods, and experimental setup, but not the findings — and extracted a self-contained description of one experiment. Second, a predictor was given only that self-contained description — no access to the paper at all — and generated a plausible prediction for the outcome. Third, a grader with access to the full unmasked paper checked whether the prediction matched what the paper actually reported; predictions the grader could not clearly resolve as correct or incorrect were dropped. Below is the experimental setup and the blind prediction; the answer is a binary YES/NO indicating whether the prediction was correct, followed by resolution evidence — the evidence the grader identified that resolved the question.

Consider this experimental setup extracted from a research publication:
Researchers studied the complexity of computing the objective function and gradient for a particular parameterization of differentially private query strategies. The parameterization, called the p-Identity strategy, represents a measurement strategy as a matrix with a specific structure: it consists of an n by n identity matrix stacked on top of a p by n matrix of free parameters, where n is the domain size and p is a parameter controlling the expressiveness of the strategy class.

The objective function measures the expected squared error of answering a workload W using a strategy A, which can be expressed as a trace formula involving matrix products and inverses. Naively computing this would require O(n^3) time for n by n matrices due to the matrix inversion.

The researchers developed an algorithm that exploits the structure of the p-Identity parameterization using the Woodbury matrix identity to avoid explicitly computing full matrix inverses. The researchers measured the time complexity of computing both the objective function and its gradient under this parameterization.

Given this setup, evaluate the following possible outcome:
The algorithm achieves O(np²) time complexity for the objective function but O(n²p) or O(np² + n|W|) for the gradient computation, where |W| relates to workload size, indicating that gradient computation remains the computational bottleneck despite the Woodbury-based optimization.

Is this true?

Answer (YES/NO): NO